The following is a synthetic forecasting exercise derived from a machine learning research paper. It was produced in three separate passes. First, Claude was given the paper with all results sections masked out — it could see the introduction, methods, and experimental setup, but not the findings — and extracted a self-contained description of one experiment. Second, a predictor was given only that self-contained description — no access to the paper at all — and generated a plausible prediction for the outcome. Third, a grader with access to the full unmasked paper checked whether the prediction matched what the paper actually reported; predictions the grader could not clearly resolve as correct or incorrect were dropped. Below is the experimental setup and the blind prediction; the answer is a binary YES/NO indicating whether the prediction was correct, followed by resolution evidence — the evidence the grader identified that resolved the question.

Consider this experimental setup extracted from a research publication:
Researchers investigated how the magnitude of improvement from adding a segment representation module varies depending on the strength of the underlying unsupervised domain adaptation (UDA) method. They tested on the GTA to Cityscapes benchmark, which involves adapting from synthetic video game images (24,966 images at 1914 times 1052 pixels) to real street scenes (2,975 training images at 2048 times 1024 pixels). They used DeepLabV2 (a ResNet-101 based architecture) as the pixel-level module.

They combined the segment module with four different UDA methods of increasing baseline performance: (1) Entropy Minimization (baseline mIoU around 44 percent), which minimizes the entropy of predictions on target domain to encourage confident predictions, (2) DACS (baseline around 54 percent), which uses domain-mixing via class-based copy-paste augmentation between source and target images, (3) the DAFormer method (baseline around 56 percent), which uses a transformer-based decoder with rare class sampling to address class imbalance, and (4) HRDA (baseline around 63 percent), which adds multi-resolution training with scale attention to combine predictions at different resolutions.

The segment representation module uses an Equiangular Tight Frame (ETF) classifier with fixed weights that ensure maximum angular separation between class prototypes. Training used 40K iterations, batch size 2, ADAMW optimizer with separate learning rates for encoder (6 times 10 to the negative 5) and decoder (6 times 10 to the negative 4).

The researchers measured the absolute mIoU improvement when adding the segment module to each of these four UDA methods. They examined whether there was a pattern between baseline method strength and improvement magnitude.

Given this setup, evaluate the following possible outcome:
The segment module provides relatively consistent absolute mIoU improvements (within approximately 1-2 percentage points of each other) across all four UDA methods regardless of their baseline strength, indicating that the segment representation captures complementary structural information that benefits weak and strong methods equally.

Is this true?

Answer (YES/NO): NO